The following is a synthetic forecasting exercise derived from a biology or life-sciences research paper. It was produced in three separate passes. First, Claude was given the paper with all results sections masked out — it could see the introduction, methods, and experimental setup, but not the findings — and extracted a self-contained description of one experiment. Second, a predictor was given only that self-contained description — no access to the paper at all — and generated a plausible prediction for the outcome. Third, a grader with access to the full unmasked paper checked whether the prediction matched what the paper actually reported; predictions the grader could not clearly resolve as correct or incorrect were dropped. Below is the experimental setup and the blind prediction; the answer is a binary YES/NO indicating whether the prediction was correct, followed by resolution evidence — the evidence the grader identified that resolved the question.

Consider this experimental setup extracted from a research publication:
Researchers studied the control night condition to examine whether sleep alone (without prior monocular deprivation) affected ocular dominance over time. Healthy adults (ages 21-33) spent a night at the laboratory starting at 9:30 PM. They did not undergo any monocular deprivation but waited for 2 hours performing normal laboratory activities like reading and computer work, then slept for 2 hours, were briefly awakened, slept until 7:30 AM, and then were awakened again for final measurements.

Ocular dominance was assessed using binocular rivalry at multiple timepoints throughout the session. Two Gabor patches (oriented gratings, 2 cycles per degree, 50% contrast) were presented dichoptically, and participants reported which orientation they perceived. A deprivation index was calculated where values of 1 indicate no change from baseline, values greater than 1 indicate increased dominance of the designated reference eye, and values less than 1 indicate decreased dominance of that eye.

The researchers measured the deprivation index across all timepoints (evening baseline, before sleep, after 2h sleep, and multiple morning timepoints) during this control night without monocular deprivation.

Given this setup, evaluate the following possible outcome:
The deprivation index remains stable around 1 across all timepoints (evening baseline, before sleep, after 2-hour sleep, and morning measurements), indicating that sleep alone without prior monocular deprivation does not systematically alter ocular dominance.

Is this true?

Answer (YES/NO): YES